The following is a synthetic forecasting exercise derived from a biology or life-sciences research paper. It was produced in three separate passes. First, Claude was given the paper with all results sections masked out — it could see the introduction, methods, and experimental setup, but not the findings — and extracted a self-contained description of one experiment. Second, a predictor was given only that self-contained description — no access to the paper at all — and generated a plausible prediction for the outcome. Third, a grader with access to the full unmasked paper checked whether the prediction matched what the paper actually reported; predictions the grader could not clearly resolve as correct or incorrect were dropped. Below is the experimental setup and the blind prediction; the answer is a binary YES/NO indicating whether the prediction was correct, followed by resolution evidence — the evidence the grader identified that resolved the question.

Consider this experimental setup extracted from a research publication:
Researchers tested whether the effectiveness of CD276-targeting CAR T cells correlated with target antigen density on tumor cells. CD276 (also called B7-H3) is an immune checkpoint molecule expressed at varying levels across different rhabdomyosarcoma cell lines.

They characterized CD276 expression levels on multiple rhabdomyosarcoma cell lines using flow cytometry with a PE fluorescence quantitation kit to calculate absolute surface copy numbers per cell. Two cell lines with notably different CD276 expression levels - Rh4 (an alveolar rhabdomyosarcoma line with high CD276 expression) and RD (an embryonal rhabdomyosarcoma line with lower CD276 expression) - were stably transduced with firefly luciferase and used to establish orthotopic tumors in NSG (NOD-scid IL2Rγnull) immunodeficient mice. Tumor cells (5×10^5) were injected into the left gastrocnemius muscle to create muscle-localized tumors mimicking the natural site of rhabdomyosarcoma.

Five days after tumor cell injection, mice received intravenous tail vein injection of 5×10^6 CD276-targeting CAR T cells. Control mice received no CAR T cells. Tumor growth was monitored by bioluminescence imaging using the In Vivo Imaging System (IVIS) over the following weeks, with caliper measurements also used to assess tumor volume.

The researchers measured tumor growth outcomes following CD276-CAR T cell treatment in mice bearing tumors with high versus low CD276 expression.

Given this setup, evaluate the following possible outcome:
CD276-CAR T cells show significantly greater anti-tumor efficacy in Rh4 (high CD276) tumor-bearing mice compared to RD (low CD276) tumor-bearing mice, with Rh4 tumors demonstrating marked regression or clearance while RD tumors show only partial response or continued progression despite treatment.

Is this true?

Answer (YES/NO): NO